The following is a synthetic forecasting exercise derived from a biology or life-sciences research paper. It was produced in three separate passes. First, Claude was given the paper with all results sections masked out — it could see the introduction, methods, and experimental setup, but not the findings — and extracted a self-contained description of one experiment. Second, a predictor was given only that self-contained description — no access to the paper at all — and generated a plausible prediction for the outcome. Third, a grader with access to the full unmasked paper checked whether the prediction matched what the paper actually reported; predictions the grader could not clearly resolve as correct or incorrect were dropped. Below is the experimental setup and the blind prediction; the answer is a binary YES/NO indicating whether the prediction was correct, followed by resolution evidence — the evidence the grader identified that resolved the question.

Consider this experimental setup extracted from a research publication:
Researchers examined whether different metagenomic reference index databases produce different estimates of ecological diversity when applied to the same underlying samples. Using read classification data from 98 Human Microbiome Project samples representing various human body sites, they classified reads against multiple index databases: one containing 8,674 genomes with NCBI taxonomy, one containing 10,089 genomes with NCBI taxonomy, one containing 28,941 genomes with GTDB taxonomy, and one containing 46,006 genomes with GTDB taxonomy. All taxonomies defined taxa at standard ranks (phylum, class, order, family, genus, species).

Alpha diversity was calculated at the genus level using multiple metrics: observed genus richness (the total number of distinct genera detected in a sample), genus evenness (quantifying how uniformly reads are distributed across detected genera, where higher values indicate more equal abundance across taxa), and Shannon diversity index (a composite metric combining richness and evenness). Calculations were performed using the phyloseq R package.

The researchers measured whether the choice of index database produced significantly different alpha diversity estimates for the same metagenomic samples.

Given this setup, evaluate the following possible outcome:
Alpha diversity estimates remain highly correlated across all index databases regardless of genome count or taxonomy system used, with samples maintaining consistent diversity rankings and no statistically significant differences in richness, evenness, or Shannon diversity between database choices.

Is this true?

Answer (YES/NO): NO